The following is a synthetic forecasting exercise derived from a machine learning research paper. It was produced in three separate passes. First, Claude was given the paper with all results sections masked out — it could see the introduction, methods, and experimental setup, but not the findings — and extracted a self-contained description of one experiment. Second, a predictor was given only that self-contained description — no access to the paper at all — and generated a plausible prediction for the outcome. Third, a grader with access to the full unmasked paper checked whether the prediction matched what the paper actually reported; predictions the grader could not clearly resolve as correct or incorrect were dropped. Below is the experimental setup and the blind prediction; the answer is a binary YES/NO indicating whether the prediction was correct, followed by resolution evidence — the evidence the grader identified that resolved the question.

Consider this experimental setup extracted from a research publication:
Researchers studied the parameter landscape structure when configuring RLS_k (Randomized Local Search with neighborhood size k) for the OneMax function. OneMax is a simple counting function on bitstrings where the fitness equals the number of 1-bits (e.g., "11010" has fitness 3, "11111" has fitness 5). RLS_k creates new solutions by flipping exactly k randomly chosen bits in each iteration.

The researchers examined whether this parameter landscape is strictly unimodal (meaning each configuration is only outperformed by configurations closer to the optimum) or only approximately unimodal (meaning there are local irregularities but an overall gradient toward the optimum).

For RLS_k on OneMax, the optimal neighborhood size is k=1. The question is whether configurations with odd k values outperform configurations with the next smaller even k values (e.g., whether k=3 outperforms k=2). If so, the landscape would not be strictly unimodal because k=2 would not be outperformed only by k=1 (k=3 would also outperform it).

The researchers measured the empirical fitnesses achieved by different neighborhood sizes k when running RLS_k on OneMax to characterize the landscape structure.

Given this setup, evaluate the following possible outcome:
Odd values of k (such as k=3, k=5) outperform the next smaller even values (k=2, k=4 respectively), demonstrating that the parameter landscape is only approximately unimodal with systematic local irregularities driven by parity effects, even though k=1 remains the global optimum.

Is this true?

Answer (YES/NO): YES